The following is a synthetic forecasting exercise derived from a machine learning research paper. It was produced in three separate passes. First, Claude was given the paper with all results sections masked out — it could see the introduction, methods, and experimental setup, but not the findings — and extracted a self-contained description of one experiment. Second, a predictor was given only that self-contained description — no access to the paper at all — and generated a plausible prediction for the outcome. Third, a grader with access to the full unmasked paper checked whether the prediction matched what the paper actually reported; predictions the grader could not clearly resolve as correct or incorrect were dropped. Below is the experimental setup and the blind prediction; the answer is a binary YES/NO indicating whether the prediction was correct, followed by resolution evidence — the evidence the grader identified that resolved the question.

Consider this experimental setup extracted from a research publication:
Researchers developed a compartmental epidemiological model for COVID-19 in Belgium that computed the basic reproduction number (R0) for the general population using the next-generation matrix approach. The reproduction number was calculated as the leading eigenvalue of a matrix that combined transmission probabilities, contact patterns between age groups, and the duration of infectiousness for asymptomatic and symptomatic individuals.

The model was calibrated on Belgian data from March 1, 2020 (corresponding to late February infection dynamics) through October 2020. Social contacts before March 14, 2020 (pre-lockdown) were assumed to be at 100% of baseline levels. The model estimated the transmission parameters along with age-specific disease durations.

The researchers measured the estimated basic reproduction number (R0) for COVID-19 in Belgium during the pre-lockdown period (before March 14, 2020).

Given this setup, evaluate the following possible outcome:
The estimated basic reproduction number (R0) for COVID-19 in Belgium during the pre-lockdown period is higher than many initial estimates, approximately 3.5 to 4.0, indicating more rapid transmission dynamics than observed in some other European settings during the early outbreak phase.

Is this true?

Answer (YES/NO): NO